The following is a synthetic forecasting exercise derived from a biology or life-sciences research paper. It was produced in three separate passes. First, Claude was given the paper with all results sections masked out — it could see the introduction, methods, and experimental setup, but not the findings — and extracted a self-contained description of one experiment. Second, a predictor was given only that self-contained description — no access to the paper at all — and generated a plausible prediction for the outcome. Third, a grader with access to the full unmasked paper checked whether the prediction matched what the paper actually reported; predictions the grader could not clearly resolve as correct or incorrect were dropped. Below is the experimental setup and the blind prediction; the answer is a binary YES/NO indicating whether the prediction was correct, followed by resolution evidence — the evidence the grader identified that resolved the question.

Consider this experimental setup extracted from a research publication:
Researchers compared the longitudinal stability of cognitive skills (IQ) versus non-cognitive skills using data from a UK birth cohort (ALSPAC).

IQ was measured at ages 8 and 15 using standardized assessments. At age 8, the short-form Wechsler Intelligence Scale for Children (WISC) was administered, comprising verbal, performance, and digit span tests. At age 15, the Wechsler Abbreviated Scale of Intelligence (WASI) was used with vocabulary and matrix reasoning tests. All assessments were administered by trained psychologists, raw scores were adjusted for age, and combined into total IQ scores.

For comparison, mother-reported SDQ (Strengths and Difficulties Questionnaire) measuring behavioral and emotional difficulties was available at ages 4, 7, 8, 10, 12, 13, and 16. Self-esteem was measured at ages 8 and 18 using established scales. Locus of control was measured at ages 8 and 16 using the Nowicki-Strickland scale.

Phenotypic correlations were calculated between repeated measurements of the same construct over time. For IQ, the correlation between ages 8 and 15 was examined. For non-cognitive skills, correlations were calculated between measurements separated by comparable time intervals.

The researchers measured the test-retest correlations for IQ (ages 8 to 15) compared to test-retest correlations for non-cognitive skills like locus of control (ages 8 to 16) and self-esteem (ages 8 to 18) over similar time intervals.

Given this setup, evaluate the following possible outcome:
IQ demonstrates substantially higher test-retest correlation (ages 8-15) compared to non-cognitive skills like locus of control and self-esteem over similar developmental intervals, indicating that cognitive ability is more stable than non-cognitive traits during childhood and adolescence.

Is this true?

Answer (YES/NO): YES